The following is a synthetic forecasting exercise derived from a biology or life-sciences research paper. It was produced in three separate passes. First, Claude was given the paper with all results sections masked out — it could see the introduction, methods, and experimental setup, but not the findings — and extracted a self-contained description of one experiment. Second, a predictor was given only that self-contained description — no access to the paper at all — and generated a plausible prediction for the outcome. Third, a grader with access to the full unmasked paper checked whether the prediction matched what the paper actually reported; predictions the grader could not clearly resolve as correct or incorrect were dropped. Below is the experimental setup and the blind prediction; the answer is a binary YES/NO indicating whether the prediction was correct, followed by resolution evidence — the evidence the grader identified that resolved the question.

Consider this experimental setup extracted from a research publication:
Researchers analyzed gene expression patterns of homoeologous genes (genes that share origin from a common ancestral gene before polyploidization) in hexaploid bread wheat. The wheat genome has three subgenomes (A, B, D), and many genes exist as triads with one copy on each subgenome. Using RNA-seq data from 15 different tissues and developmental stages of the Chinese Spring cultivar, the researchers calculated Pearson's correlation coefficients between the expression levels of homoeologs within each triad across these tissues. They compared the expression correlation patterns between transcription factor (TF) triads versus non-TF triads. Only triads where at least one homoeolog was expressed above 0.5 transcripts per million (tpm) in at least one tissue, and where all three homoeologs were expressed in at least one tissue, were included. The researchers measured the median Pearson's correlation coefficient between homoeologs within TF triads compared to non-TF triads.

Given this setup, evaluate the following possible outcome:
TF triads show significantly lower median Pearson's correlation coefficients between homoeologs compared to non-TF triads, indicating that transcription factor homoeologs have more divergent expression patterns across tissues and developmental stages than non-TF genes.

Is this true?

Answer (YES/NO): NO